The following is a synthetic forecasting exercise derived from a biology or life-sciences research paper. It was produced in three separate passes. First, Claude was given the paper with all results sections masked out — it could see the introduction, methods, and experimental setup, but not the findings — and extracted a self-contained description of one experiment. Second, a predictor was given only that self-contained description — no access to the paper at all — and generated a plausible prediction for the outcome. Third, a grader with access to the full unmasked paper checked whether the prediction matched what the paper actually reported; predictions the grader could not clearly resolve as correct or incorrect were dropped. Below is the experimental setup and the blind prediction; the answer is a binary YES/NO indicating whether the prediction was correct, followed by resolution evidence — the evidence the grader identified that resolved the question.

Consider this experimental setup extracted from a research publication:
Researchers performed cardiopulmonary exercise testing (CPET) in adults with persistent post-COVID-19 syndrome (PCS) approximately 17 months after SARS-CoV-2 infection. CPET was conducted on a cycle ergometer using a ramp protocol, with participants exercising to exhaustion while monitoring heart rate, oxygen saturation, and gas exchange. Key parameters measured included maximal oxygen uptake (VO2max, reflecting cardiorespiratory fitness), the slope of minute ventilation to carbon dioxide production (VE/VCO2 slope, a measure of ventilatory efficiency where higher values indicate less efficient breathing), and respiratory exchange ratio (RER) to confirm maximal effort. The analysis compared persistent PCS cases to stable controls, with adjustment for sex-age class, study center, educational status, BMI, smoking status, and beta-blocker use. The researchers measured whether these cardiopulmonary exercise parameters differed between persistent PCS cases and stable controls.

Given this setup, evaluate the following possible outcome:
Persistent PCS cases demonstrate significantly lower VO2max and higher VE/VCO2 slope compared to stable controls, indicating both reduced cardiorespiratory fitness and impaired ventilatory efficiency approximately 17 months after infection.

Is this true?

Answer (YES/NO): YES